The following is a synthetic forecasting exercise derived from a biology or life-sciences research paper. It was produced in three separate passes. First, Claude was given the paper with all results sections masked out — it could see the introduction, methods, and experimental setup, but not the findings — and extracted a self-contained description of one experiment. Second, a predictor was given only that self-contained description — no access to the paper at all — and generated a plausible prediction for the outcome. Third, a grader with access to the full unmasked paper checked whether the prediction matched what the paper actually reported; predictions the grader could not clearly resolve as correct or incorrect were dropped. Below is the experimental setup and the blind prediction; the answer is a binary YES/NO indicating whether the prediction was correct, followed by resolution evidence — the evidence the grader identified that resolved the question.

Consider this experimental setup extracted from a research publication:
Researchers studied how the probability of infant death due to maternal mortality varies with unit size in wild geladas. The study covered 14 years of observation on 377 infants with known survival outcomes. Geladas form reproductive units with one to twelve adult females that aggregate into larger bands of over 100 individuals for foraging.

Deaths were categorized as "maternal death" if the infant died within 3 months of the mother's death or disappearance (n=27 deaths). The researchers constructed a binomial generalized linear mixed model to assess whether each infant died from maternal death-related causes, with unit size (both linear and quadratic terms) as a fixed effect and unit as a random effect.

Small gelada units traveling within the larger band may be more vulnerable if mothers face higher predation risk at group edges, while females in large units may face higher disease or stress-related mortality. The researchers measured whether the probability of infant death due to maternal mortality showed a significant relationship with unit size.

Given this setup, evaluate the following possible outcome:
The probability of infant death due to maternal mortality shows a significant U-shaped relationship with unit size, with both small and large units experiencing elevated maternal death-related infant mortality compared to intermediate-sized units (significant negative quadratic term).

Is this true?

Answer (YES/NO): NO